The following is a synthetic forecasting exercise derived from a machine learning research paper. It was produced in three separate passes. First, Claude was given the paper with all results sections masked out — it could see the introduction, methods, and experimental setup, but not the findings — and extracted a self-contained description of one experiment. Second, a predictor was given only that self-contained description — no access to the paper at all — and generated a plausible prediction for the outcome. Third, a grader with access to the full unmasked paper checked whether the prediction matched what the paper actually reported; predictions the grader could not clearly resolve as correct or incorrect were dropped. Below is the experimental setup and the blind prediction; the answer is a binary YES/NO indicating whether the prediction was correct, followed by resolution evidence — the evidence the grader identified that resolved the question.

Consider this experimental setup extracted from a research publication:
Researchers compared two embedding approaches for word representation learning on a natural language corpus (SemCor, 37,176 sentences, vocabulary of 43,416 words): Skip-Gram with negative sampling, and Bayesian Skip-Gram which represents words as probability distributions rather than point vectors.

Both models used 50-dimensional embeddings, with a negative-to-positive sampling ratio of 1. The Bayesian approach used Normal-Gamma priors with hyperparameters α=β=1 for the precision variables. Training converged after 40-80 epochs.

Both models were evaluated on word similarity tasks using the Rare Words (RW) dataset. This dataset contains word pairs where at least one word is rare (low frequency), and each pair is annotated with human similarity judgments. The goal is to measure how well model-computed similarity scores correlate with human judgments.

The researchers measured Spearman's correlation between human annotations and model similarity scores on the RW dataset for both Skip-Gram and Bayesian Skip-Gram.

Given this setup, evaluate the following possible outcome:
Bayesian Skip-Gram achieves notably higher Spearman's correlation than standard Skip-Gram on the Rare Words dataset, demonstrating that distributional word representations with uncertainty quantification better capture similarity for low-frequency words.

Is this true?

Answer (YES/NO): YES